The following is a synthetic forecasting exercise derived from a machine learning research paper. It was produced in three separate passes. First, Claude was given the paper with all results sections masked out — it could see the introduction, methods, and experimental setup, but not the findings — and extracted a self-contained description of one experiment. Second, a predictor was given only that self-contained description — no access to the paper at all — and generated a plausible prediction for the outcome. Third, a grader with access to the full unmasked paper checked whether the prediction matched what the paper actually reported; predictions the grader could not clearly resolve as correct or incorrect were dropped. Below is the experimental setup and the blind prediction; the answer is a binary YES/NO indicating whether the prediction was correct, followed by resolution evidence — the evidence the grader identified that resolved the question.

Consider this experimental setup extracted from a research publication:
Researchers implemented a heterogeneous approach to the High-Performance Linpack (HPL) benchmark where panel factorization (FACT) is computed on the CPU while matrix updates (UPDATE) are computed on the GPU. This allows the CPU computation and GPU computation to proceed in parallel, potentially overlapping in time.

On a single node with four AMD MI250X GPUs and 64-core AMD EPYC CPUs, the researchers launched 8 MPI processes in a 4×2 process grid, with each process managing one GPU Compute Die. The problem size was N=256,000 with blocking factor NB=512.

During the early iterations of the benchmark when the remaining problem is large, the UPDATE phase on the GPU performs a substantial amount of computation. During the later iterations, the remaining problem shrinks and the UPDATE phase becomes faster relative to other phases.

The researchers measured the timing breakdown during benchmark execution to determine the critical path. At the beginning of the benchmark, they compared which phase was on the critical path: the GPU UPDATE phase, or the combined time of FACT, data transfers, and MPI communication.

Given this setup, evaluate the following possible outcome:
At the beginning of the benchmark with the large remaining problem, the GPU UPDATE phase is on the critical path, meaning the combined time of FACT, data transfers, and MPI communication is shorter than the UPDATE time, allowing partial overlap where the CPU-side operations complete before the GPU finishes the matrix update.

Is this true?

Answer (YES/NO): YES